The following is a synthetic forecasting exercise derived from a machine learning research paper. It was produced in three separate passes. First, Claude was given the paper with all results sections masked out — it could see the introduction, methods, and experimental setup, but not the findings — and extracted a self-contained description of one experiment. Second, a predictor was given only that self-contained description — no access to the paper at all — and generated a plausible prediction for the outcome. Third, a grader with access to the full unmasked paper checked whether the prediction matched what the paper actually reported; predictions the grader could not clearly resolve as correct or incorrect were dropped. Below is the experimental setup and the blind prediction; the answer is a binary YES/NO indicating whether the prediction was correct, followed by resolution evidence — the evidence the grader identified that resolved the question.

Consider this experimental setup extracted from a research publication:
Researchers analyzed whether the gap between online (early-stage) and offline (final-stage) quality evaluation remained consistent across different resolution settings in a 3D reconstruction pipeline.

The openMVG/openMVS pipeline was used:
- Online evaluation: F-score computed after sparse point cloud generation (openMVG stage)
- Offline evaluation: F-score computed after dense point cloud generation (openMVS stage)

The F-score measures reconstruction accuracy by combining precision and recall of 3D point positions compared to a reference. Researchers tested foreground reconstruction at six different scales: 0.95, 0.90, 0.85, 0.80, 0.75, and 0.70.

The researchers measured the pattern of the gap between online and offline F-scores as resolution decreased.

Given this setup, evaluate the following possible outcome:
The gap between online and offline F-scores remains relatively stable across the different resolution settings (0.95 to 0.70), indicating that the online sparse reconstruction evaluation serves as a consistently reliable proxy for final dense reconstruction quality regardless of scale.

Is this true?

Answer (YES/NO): NO